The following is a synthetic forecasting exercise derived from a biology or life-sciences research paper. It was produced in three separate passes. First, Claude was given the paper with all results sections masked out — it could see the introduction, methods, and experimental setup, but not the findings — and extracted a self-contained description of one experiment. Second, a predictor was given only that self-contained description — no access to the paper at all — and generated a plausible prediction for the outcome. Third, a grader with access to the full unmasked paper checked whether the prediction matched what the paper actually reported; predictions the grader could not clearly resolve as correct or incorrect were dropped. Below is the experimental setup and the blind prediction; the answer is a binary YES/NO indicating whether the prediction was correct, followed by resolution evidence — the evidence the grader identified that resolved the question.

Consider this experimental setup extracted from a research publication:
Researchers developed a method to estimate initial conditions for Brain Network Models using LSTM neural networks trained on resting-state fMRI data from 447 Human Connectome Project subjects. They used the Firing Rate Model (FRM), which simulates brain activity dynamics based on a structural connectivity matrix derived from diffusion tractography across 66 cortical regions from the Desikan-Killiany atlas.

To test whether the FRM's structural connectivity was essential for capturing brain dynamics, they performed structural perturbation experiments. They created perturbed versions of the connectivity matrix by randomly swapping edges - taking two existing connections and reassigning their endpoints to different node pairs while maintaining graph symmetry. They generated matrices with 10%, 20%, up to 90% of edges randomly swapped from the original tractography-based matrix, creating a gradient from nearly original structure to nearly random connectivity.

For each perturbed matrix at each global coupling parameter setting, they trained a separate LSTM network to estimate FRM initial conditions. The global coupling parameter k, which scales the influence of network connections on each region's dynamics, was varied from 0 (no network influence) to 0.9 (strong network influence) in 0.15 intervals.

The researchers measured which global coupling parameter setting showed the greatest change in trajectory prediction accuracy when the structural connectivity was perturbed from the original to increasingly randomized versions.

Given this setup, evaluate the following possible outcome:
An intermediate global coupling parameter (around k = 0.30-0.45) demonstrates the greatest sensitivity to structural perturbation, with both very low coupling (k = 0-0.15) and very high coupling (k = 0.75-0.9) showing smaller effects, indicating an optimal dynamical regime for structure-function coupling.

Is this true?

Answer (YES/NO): NO